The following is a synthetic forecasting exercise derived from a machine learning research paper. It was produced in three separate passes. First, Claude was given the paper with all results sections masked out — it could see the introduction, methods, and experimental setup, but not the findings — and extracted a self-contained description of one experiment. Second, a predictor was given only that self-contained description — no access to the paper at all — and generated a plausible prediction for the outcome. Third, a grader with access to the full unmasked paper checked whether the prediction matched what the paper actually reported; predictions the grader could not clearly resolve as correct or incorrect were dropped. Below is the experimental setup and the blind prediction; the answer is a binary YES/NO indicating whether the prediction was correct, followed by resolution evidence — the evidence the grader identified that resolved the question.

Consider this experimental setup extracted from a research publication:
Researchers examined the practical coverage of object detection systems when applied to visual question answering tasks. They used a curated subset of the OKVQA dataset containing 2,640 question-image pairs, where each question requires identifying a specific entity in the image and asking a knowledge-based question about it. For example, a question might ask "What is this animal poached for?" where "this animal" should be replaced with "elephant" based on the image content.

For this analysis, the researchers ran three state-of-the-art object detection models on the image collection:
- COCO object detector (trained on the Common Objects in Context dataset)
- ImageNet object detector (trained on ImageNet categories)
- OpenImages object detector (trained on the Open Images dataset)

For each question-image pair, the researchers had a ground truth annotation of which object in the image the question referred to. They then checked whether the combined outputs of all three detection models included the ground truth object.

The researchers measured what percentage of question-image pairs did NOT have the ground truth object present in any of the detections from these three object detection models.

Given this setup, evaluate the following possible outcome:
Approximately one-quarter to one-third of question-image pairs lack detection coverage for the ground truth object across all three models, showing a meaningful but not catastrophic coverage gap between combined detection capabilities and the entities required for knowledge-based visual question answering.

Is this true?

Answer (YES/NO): YES